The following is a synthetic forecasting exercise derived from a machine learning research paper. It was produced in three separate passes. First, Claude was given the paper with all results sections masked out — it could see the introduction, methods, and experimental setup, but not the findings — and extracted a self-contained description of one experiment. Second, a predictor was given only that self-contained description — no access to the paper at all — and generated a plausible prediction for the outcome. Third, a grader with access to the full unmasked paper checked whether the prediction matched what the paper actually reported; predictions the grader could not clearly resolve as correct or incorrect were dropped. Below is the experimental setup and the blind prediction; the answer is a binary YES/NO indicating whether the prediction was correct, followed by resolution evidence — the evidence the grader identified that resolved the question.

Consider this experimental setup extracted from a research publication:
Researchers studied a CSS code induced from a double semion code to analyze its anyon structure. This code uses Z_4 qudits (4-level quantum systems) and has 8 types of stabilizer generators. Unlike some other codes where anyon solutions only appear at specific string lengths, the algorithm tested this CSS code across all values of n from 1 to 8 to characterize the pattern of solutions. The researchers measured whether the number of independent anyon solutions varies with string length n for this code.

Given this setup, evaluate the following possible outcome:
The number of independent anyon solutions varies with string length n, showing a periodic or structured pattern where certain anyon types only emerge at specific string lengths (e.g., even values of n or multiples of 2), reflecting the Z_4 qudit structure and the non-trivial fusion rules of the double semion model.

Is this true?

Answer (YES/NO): NO